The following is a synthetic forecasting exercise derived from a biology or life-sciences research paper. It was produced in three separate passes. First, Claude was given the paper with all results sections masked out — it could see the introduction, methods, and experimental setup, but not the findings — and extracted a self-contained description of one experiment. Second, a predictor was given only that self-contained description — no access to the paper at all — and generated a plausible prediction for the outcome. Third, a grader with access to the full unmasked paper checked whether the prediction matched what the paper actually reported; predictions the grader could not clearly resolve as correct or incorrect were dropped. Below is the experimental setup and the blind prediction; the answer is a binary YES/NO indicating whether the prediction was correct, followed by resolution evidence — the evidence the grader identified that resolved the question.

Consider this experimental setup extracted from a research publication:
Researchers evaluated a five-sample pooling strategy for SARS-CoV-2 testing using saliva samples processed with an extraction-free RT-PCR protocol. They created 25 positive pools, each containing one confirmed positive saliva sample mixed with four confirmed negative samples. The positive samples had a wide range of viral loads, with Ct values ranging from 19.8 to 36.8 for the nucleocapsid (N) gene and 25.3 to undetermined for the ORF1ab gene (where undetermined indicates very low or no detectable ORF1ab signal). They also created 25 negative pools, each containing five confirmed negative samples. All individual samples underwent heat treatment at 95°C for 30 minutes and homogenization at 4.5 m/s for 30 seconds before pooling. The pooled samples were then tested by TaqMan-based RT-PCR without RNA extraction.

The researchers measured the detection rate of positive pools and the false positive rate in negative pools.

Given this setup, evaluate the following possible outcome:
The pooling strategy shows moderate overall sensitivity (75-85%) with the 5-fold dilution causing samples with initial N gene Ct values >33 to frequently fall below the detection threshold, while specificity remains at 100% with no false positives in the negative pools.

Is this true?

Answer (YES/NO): NO